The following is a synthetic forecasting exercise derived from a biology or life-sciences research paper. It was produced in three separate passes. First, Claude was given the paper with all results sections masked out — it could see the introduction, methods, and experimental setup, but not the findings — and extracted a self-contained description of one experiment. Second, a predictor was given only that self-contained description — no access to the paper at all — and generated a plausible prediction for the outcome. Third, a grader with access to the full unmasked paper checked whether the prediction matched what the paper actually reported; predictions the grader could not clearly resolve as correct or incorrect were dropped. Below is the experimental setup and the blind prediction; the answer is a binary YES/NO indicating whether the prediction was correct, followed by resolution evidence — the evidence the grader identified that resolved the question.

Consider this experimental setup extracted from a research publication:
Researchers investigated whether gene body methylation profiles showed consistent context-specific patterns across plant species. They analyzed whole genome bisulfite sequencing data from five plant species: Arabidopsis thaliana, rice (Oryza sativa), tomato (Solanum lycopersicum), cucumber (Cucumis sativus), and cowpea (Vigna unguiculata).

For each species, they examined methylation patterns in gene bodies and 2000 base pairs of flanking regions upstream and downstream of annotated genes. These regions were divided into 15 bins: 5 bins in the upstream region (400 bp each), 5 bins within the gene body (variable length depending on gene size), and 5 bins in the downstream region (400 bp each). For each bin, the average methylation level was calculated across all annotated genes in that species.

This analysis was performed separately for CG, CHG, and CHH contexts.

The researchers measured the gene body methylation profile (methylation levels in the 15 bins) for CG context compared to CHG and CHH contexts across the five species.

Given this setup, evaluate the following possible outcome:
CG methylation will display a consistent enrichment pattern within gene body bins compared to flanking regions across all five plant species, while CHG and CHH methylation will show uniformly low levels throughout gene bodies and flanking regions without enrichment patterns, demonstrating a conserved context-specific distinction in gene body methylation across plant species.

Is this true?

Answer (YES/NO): NO